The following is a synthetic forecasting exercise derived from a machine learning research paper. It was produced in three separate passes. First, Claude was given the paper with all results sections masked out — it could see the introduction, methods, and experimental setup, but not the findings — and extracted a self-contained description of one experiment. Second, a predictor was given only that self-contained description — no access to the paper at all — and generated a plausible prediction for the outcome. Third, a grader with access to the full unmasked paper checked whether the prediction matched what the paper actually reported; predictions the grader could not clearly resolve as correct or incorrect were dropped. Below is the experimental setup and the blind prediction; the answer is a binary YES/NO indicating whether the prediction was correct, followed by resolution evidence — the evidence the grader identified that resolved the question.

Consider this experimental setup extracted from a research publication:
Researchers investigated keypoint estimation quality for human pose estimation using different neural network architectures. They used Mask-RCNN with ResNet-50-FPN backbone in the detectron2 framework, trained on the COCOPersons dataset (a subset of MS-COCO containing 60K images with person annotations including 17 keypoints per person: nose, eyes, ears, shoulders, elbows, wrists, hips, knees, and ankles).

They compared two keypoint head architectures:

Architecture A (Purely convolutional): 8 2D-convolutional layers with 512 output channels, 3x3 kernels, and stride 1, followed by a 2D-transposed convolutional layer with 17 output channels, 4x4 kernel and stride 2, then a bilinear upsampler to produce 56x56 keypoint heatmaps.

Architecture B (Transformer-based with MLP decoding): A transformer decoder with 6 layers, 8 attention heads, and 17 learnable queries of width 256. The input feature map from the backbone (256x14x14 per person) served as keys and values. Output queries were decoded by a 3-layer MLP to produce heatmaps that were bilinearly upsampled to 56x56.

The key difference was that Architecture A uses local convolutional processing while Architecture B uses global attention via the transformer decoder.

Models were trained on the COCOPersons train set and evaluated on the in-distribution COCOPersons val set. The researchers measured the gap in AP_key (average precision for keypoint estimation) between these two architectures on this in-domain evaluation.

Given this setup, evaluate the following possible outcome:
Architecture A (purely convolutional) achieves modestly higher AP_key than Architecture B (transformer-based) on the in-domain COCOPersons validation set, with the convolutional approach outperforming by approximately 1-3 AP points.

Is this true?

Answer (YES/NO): NO